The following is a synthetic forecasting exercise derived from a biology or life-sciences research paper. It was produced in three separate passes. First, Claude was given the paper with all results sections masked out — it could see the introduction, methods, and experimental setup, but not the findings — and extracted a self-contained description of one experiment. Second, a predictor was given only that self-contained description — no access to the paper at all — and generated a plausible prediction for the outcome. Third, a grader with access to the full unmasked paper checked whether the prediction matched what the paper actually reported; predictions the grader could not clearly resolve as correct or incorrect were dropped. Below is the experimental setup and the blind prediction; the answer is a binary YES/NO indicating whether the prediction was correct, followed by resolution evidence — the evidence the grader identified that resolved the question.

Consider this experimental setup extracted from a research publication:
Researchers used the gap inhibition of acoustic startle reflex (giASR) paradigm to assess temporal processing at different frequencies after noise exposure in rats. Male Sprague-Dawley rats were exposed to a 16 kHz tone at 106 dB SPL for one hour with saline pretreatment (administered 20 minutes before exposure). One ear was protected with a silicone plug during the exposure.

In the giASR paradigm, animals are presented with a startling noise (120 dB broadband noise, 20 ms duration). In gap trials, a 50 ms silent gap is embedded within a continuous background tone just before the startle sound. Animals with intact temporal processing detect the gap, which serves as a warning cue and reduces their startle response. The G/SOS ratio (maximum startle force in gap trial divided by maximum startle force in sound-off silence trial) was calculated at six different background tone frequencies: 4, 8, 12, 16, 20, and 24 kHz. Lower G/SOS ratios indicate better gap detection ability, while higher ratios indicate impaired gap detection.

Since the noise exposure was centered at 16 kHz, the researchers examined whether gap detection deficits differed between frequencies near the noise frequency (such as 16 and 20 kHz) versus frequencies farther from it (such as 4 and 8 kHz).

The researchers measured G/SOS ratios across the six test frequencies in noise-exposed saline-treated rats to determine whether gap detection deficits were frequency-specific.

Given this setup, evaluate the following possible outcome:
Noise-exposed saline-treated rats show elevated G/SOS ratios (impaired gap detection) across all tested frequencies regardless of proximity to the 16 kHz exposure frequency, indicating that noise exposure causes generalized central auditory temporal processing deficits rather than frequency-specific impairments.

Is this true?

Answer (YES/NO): NO